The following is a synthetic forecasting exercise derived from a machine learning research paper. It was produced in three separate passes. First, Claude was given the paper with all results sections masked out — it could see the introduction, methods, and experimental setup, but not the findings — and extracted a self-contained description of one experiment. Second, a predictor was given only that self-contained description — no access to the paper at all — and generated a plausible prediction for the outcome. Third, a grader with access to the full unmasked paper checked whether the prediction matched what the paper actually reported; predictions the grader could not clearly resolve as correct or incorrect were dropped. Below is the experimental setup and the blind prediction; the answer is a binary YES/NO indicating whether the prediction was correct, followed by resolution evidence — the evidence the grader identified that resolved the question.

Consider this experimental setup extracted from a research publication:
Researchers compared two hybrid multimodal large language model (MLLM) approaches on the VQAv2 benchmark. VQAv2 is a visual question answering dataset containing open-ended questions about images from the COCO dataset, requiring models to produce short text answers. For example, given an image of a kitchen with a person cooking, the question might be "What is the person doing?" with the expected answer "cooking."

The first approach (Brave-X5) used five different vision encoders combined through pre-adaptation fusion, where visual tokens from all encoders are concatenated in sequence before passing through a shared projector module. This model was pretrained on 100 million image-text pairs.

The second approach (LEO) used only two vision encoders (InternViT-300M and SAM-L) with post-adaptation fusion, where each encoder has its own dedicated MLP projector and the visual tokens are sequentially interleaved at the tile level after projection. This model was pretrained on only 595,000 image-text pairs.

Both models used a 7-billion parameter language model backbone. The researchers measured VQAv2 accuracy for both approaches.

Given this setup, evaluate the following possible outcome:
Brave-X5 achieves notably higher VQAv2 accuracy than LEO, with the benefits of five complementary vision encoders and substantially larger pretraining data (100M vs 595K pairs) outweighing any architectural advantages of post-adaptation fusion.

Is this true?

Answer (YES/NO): YES